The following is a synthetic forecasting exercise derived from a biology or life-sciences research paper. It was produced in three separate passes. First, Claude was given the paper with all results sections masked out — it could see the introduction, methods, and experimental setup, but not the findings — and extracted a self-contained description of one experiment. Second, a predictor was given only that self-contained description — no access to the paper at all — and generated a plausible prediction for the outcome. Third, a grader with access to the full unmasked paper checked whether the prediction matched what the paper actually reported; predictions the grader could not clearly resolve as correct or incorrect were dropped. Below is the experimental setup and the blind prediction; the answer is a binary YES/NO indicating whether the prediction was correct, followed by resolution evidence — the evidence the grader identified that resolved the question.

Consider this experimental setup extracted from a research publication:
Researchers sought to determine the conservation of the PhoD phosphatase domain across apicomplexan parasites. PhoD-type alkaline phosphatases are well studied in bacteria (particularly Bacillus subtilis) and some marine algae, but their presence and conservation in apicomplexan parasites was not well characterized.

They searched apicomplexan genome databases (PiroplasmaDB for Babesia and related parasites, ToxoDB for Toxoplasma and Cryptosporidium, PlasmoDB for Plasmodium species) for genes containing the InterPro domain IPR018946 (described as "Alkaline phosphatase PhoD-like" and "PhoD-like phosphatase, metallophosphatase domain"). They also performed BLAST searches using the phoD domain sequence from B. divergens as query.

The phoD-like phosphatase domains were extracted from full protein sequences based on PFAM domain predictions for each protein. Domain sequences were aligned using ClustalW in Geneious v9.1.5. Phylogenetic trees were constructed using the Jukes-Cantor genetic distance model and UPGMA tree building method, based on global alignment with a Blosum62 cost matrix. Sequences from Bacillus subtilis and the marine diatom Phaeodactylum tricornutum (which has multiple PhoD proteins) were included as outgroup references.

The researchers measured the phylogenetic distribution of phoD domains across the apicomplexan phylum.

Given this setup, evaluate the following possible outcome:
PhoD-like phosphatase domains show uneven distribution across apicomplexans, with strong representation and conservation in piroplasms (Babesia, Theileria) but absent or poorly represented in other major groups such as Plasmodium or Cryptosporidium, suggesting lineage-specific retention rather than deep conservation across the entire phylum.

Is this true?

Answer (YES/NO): NO